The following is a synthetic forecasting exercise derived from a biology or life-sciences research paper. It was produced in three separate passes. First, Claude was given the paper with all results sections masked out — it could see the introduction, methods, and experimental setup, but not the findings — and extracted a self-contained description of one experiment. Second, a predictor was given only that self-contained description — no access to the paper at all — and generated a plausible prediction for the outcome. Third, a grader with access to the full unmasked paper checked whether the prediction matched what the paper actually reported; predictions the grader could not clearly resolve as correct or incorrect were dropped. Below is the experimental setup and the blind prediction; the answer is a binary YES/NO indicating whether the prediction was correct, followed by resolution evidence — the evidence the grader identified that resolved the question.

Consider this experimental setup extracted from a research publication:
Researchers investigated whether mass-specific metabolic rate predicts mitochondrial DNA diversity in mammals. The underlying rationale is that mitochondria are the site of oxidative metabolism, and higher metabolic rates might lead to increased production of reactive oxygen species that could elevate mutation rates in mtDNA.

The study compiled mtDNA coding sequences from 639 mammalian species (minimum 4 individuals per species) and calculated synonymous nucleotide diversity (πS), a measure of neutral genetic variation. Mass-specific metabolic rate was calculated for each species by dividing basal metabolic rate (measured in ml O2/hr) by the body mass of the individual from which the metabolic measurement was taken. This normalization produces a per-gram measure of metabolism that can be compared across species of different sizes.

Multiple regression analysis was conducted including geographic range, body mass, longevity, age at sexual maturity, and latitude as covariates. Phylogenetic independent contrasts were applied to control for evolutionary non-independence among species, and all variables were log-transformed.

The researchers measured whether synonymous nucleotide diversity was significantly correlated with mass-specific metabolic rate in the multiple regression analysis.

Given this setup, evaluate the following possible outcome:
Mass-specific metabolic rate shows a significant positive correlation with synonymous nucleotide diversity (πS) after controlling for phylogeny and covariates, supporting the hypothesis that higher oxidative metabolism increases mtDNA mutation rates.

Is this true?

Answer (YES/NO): NO